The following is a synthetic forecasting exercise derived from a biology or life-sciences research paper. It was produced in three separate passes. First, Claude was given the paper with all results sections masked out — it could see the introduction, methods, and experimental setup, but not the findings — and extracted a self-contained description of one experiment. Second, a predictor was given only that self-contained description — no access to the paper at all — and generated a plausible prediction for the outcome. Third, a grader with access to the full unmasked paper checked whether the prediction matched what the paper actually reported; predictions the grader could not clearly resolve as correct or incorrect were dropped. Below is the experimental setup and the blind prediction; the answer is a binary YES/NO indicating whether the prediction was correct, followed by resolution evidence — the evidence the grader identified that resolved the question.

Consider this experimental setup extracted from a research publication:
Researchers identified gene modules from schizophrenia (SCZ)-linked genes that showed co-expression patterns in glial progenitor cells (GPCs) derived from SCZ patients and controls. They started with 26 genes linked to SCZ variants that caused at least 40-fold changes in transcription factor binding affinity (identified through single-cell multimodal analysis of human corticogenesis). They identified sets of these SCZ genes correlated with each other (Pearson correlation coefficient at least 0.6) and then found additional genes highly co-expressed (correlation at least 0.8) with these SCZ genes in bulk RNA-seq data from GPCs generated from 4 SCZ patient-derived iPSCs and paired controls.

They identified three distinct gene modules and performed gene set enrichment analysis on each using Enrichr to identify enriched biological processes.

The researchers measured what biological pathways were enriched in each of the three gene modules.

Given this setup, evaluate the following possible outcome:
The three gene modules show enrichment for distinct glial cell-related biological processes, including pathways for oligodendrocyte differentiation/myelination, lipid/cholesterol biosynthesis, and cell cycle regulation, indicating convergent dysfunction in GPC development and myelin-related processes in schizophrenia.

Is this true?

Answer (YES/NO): NO